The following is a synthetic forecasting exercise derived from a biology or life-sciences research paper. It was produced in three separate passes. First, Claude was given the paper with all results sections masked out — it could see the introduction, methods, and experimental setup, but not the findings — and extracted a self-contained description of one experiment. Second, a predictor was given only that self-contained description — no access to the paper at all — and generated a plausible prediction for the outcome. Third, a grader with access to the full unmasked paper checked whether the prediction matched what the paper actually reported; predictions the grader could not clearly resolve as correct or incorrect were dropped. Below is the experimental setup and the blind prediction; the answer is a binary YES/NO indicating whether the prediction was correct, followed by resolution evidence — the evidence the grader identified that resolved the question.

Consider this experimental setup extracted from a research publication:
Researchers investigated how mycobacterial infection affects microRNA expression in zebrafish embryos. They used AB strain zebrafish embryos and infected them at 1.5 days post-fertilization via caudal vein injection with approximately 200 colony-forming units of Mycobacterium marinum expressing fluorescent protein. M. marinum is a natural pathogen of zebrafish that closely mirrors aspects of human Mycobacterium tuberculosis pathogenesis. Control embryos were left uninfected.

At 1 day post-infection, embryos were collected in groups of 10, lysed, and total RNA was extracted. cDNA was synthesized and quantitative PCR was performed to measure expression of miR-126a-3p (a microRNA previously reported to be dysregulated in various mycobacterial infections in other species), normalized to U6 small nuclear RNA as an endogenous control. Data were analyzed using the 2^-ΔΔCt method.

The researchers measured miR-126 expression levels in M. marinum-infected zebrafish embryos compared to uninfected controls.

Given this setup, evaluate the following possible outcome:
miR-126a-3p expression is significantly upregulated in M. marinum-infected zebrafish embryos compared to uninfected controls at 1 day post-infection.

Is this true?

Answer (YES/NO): YES